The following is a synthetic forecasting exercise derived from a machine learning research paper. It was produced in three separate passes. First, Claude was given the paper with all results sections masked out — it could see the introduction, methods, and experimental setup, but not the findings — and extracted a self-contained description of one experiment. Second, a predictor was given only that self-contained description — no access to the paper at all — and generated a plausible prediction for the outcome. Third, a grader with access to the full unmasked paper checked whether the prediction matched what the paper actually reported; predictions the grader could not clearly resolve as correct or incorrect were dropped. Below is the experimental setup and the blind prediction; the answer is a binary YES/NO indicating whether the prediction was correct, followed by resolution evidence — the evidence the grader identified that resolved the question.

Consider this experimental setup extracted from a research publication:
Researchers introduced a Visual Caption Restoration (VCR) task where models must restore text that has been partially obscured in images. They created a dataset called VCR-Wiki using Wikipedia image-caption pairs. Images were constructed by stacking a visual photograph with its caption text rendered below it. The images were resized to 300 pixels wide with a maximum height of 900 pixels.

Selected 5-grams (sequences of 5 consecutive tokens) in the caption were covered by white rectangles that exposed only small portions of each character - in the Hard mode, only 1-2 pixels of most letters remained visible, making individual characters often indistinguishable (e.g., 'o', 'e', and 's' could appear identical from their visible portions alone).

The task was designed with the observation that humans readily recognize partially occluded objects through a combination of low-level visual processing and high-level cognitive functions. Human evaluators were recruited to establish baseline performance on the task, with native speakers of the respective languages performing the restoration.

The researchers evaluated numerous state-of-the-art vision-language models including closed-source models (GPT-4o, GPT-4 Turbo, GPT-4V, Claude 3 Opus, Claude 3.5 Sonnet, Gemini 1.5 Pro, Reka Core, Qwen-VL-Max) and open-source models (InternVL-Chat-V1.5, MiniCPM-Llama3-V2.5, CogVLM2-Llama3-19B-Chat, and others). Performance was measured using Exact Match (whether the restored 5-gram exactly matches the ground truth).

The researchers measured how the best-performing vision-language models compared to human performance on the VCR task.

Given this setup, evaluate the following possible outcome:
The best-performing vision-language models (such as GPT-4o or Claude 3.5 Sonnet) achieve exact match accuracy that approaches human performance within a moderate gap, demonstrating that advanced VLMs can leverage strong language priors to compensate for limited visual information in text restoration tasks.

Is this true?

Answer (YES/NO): NO